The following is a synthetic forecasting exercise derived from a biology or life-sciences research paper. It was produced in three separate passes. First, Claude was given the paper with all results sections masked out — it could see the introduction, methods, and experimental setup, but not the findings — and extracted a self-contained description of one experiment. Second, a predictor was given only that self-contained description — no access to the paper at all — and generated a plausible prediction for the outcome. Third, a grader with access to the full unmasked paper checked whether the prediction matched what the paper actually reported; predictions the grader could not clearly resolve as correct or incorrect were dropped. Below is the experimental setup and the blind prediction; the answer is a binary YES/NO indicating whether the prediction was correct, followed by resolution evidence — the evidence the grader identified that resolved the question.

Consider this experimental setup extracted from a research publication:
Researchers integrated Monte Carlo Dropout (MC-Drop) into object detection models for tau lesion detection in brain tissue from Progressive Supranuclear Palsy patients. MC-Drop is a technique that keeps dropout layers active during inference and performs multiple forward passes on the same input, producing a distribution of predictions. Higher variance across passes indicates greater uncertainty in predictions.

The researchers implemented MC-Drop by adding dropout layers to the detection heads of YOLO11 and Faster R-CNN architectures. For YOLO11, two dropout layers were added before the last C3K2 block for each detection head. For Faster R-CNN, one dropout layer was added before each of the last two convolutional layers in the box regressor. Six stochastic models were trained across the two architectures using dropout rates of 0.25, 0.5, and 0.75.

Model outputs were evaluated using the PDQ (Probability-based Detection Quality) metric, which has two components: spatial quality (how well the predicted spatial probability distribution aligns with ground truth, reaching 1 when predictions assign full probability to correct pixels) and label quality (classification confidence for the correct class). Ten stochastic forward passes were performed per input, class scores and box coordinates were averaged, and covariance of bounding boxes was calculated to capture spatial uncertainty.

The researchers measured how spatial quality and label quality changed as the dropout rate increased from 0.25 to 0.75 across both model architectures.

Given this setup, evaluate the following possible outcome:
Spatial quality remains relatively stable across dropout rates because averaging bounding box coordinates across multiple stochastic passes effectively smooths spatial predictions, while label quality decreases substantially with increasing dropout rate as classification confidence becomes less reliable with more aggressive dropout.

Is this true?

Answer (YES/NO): NO